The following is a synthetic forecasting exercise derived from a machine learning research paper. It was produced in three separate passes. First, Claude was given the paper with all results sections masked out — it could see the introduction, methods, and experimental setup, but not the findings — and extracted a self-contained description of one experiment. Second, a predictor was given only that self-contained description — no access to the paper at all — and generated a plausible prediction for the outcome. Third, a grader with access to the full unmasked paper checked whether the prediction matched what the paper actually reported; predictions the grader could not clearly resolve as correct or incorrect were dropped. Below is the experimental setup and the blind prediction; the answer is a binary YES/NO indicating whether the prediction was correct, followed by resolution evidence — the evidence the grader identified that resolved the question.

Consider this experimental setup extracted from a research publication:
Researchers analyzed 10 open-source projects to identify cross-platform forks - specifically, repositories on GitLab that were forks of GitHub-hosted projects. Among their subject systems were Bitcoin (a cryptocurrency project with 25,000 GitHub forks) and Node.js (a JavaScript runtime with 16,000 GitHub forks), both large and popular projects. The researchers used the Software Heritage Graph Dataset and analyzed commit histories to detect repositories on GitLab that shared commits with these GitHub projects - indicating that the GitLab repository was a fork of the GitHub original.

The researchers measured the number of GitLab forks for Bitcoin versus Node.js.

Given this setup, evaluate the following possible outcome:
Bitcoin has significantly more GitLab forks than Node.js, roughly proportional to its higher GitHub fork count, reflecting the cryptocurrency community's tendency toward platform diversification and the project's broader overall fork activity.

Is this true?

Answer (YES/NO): NO